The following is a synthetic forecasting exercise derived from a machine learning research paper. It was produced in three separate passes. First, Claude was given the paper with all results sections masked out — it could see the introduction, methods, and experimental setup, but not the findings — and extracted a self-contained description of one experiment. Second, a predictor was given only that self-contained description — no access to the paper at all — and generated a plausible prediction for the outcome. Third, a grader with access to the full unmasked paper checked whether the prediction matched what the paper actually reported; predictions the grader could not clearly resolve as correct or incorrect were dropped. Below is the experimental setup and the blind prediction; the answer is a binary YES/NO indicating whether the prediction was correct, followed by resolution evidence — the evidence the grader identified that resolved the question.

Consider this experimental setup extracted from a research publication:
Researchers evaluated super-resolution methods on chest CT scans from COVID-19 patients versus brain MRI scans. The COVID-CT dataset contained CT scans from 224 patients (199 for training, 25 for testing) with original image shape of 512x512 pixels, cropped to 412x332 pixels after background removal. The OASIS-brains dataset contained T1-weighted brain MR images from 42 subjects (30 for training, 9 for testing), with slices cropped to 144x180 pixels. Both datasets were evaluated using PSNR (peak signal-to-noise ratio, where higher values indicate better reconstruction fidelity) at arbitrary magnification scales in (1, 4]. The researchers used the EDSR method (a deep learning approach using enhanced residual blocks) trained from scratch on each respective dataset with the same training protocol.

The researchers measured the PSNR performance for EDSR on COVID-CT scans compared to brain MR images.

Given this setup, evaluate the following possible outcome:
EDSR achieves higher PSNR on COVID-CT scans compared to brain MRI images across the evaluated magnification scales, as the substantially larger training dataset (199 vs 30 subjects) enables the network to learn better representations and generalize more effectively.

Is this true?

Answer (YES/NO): YES